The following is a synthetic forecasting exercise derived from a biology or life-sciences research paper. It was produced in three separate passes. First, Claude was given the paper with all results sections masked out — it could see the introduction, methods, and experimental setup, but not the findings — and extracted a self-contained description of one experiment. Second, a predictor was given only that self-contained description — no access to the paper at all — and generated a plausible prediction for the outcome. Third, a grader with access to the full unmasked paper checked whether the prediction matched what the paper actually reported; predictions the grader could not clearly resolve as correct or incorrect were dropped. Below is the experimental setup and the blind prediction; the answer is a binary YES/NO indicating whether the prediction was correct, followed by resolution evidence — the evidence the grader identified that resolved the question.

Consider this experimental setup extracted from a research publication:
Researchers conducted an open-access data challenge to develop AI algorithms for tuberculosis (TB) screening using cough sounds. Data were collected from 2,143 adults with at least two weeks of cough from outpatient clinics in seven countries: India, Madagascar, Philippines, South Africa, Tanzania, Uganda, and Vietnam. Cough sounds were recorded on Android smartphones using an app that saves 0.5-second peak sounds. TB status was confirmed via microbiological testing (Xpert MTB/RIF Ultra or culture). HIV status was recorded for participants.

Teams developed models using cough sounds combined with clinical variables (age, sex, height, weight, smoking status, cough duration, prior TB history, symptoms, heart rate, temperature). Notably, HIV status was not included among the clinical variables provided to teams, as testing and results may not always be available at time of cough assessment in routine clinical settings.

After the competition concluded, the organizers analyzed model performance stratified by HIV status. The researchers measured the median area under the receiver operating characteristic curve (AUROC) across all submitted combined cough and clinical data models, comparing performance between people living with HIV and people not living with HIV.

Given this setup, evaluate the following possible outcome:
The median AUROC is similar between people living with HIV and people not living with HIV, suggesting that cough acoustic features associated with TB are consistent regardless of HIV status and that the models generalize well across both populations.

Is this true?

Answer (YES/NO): NO